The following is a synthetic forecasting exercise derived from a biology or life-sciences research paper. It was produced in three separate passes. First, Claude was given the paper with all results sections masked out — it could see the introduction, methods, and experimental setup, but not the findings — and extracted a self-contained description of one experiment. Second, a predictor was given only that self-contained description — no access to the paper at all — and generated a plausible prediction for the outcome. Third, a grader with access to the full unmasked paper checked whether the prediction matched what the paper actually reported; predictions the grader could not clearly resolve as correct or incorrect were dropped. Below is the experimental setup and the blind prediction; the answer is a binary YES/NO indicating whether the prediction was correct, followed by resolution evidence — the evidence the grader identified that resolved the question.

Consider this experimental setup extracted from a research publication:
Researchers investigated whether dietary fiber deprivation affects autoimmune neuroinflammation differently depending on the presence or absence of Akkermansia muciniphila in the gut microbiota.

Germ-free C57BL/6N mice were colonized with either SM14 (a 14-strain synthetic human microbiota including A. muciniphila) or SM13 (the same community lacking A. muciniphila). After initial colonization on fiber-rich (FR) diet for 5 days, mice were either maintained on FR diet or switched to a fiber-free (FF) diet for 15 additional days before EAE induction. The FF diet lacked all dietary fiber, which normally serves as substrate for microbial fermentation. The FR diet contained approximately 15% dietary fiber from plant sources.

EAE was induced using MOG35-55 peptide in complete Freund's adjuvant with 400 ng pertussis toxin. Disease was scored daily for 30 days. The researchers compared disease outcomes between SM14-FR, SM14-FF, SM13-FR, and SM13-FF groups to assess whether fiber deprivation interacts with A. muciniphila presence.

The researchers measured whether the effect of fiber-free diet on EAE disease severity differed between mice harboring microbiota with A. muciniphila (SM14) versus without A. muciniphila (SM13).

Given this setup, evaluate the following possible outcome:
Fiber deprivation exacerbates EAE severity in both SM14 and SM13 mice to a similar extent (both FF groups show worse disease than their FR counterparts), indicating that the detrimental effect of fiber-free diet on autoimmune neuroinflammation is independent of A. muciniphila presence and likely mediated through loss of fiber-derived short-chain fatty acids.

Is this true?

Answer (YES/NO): NO